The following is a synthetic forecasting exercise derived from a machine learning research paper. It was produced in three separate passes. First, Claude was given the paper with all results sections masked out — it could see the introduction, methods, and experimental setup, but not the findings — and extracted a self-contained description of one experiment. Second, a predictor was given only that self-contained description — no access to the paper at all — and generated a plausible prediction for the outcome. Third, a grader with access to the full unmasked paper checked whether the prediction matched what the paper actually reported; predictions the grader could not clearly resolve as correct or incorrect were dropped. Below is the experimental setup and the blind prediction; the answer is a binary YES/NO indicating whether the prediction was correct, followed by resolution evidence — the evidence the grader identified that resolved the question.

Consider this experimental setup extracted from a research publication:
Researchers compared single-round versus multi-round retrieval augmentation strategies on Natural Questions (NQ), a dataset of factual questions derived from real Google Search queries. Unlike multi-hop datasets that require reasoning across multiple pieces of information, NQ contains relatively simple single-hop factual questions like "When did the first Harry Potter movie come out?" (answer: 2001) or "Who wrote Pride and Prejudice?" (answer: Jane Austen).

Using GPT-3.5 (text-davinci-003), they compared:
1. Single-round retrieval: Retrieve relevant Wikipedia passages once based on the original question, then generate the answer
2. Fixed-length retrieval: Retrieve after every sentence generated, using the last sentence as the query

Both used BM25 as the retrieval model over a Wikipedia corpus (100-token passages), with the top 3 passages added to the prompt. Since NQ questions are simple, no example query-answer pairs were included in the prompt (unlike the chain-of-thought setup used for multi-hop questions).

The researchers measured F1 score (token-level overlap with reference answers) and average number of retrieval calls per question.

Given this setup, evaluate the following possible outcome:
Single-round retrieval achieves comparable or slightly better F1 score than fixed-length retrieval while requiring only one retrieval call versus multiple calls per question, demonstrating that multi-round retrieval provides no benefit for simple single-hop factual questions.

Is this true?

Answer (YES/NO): YES